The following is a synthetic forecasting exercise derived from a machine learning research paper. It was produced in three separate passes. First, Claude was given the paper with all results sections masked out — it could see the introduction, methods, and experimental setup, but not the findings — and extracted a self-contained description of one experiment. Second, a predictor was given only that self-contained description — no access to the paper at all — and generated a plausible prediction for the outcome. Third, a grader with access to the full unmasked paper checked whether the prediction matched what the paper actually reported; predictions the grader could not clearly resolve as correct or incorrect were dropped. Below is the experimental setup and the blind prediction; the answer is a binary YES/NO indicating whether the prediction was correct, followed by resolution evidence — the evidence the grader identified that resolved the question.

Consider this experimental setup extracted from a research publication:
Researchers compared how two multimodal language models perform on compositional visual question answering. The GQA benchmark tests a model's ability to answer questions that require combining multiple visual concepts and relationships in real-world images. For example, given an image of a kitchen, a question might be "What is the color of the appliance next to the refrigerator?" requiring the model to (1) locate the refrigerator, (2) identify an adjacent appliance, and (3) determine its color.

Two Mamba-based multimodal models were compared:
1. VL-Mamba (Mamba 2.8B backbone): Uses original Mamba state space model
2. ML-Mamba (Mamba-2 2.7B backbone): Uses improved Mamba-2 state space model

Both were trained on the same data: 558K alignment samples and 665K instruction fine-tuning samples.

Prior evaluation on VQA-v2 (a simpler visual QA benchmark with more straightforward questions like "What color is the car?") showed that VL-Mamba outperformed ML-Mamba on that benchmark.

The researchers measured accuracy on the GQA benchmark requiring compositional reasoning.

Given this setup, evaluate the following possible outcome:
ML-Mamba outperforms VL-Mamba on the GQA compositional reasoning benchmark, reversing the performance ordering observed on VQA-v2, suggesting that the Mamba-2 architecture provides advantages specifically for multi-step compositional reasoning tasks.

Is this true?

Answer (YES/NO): YES